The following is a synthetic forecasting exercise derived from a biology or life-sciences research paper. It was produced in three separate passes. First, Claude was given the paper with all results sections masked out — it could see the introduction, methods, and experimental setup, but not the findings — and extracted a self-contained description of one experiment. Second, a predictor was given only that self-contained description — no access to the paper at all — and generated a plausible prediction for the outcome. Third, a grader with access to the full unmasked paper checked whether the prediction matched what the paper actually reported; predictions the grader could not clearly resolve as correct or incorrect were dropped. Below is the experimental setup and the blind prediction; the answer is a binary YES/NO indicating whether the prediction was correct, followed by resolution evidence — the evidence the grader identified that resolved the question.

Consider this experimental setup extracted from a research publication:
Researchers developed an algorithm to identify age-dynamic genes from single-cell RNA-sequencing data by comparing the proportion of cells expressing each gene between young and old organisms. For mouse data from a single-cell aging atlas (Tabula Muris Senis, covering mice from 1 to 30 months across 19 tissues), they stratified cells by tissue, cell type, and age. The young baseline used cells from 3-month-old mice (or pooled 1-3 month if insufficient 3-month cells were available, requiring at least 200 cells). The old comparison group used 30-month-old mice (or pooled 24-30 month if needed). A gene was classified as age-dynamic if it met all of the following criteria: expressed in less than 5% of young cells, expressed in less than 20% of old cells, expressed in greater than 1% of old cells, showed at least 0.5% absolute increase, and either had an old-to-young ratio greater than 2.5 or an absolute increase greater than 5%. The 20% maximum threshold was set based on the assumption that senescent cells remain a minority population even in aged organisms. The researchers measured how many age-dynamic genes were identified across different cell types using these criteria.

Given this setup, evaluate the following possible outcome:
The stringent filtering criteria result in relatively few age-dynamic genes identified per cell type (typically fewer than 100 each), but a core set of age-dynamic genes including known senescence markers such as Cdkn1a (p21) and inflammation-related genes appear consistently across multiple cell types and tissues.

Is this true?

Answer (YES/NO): NO